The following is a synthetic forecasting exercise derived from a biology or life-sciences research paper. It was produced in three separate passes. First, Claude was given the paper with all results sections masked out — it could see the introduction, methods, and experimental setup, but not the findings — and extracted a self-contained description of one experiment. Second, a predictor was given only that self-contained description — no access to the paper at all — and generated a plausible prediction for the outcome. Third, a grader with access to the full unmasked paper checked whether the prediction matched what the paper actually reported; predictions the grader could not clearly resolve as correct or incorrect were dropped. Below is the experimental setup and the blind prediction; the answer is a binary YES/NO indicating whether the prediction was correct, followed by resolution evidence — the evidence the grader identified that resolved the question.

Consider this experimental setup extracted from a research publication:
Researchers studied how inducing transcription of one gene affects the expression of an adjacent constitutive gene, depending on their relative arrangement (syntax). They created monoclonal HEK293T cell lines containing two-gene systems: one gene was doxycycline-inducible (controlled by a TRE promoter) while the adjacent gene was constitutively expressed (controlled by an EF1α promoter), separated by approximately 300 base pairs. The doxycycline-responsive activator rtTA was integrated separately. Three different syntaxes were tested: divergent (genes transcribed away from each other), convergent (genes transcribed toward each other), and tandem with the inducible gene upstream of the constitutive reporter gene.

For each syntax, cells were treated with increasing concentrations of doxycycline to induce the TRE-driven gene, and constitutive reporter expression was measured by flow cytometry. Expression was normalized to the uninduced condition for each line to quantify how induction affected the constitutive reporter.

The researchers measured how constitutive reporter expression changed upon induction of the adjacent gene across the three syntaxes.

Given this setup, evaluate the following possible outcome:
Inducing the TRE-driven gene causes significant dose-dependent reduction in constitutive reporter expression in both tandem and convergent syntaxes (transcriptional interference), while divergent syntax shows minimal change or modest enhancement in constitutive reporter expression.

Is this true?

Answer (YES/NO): NO